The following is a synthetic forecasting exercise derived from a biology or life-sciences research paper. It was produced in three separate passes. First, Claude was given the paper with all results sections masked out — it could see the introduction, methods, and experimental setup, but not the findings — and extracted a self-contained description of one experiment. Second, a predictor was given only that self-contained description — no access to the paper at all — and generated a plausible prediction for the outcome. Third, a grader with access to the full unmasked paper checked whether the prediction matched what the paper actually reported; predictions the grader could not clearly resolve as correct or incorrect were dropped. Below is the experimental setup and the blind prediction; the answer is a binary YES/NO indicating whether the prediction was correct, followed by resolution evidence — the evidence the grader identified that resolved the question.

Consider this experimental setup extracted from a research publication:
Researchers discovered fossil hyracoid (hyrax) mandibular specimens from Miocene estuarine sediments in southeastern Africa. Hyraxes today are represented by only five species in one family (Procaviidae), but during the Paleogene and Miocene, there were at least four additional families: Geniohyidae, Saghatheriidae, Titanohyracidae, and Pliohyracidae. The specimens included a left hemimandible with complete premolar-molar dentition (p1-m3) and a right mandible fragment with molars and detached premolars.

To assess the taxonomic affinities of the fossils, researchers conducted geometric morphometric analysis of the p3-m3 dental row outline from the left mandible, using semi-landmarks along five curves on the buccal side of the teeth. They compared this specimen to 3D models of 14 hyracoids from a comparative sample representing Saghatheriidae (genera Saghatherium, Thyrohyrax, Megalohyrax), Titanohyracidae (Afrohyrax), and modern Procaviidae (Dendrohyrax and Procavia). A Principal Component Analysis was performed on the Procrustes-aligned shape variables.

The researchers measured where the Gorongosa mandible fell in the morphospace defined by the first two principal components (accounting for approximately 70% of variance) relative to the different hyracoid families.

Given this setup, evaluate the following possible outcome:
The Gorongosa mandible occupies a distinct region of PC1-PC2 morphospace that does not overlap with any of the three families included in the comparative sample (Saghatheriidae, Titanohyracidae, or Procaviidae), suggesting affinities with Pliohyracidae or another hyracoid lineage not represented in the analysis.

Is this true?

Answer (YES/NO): NO